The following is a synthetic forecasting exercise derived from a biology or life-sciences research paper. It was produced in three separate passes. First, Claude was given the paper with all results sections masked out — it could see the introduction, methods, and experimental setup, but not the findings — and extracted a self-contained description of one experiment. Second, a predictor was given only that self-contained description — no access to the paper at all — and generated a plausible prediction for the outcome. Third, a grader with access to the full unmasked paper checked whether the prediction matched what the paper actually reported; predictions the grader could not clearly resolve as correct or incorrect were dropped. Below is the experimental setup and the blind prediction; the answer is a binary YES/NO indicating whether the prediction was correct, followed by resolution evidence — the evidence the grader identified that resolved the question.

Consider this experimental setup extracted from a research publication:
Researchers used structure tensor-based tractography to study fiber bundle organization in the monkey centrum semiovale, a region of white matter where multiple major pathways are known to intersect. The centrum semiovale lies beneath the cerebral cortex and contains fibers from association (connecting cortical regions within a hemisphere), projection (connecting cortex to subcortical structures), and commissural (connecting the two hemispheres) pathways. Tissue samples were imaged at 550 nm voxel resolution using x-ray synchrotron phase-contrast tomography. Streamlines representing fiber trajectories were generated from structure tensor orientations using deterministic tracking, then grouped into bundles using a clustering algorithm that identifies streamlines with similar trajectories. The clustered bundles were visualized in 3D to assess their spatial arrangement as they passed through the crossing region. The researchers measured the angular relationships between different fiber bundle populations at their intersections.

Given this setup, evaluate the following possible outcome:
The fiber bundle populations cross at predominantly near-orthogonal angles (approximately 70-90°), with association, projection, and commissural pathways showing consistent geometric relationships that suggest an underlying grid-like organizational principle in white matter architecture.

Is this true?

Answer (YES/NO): YES